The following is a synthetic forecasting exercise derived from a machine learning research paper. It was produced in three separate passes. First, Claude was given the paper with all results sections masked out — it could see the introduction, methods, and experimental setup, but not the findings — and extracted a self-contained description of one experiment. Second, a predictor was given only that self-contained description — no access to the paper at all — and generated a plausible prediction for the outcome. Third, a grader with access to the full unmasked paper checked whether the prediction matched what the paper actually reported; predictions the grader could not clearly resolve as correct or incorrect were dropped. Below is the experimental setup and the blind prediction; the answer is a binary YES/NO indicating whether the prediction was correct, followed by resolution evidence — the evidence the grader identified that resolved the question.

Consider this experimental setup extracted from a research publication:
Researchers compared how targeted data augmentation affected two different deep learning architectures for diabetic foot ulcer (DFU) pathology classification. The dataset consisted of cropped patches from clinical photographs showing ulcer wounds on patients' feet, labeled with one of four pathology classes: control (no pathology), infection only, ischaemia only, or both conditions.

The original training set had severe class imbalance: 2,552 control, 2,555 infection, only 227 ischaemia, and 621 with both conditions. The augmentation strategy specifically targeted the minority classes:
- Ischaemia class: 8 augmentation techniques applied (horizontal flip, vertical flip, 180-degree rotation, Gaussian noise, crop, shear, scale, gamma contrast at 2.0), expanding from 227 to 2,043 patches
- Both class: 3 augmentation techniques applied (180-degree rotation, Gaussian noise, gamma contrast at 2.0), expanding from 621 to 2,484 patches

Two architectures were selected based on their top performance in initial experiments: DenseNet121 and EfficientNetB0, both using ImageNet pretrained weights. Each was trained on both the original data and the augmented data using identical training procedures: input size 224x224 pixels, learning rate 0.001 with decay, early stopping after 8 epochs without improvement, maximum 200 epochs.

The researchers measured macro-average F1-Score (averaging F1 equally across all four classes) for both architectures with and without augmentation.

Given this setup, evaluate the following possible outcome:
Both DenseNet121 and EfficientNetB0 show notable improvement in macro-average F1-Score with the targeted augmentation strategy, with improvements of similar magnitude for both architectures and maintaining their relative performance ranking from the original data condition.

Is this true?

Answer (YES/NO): NO